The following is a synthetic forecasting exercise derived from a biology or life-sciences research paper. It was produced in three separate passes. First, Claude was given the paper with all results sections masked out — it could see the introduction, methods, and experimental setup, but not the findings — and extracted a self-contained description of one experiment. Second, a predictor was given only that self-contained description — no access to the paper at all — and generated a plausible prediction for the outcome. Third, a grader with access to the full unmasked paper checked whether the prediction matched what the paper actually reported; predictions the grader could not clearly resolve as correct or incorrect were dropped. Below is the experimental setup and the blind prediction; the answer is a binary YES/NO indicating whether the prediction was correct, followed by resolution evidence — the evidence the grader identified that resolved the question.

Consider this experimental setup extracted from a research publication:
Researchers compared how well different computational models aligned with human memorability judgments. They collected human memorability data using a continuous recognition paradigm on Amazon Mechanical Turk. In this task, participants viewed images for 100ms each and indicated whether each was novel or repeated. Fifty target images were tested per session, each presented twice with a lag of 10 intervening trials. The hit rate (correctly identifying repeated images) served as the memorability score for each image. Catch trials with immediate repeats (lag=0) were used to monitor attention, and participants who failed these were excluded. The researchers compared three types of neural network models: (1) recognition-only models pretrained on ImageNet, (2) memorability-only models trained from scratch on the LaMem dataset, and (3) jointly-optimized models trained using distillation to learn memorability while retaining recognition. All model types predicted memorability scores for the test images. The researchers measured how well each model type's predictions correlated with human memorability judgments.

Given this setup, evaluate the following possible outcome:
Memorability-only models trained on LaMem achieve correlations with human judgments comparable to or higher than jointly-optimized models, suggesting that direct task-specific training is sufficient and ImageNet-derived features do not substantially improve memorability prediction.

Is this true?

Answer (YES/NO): NO